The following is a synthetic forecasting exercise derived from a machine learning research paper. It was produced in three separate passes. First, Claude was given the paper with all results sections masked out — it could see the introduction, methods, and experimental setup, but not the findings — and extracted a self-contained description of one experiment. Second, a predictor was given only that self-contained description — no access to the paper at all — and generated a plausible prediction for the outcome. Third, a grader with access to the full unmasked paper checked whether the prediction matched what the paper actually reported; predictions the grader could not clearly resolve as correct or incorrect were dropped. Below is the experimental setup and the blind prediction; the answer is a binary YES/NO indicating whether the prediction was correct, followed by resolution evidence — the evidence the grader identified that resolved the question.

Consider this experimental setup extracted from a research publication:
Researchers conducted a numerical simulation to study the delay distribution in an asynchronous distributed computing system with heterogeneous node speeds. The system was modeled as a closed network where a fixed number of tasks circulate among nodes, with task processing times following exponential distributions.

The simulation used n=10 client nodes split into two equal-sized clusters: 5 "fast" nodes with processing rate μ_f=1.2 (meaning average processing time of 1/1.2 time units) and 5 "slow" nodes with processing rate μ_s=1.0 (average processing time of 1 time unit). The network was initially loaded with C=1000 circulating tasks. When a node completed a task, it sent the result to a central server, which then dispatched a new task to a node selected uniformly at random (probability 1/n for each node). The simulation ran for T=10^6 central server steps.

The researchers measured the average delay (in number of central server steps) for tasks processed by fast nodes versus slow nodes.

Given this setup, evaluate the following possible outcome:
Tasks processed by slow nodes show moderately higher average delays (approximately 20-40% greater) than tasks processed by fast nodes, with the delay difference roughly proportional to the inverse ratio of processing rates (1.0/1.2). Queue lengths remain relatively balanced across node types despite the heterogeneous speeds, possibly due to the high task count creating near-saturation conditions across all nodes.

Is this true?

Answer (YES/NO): NO